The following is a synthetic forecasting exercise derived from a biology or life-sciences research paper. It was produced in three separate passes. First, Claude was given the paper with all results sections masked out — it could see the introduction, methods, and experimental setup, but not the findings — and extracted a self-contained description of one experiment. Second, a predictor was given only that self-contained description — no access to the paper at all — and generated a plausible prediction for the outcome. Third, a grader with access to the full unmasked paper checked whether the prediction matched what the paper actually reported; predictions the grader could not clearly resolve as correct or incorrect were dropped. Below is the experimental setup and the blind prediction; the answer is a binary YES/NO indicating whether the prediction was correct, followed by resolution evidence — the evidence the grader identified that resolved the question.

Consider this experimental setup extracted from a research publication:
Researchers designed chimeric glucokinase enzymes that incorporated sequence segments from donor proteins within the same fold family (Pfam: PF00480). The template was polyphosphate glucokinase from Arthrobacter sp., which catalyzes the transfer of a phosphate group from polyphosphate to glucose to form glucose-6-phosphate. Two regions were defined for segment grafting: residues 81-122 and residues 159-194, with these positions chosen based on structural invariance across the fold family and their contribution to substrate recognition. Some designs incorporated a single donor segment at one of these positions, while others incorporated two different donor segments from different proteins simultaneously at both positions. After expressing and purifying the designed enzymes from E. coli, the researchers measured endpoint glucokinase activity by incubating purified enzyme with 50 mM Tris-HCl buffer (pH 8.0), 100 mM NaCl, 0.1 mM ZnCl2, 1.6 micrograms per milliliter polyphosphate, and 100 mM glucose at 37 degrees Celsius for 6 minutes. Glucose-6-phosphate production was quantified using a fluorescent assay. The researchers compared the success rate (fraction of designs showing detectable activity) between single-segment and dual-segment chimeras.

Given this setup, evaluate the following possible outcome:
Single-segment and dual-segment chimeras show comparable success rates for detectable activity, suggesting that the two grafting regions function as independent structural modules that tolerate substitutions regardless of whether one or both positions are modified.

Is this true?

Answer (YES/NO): NO